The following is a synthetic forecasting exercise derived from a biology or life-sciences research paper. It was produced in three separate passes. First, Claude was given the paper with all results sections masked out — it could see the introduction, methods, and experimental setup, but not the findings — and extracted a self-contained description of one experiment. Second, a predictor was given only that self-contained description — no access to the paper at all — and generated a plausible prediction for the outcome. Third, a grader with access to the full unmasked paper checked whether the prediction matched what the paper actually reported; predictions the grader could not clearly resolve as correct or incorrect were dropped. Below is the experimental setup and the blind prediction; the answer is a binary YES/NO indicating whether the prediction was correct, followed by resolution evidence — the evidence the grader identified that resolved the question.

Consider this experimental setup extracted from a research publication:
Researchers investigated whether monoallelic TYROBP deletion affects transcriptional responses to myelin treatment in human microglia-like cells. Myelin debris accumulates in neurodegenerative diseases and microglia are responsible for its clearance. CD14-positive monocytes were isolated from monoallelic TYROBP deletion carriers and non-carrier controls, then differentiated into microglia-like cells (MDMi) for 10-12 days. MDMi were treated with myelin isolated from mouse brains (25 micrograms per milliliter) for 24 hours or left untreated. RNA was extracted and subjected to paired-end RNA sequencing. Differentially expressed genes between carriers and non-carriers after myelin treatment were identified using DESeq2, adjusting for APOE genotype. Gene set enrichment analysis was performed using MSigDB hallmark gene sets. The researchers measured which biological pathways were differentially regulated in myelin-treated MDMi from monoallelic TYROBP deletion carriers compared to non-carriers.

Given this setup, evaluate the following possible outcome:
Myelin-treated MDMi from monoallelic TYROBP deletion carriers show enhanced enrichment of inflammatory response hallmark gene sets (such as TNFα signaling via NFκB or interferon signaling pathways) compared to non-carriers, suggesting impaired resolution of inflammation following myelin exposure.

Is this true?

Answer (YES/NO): NO